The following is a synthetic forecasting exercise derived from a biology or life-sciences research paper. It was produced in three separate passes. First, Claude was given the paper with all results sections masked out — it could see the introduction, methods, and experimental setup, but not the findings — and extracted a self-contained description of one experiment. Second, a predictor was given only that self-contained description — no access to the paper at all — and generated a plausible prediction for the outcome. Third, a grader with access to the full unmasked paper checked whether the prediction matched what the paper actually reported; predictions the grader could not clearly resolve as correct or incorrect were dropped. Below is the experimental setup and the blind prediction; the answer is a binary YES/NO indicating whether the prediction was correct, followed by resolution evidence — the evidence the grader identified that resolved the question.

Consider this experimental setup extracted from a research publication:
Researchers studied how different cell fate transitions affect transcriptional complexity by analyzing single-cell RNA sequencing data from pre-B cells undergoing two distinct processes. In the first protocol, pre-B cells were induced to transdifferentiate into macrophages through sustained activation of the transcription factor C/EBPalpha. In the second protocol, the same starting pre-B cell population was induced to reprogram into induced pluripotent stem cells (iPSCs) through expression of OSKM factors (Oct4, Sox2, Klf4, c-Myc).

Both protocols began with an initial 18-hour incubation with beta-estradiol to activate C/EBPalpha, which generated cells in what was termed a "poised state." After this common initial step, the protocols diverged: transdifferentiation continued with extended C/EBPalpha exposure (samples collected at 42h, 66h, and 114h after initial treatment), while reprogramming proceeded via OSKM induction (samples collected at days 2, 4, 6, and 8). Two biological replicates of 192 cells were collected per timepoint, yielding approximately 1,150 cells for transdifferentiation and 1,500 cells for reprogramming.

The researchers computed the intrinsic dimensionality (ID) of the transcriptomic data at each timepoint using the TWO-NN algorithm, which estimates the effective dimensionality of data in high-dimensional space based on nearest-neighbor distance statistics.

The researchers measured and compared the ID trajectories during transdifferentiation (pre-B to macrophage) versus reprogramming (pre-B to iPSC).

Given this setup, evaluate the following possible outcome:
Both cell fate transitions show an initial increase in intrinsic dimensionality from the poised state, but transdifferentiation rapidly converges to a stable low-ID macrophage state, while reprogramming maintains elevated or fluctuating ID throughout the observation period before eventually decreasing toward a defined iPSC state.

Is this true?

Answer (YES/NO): NO